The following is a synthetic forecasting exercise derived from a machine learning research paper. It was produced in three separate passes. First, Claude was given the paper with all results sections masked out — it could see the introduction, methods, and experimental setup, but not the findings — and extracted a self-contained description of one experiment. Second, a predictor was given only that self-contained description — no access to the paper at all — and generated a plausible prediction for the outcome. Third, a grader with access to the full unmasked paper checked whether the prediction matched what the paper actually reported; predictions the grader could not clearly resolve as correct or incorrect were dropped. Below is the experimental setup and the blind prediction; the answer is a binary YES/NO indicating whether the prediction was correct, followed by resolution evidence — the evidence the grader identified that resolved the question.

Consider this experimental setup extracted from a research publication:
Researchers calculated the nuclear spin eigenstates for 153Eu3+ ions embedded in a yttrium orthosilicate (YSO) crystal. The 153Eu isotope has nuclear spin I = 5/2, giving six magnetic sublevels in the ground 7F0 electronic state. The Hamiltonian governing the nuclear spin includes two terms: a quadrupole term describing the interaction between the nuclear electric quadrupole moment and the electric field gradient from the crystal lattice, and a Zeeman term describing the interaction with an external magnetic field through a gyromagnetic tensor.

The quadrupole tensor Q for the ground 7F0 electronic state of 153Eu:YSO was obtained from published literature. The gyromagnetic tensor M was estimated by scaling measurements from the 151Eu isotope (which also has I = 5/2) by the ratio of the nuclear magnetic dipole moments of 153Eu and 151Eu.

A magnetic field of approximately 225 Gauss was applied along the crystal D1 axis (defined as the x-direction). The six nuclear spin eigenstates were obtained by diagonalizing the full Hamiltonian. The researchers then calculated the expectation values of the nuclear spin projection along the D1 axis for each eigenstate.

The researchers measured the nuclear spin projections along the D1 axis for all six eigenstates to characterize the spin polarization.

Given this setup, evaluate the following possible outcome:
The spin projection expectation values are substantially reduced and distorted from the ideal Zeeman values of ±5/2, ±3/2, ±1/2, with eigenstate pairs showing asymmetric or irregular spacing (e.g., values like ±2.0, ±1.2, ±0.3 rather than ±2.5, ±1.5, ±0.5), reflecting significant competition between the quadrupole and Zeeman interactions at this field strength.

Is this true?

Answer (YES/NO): NO